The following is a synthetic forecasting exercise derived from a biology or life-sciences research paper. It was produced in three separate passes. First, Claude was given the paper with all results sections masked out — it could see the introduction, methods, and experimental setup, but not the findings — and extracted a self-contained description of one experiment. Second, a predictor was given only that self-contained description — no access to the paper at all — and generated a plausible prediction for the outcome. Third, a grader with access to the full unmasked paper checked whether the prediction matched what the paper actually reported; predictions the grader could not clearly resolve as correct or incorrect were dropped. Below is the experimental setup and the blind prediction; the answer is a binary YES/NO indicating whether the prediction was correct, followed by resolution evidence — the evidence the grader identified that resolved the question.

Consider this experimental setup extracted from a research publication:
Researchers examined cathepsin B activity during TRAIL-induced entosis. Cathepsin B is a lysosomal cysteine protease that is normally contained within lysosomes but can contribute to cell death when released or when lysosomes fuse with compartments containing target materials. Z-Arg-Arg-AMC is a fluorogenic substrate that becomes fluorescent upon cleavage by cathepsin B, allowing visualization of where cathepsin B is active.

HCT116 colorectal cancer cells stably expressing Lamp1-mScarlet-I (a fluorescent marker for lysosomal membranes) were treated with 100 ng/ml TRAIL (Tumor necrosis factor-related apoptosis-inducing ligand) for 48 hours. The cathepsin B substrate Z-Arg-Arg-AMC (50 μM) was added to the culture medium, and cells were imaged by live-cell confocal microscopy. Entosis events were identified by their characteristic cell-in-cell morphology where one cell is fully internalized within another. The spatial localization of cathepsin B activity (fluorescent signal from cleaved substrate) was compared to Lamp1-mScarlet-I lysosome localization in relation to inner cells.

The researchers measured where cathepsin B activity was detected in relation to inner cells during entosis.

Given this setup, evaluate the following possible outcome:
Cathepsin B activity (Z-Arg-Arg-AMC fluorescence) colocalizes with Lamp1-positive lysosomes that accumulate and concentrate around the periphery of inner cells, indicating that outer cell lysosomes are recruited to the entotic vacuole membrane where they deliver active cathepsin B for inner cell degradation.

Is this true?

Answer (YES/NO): NO